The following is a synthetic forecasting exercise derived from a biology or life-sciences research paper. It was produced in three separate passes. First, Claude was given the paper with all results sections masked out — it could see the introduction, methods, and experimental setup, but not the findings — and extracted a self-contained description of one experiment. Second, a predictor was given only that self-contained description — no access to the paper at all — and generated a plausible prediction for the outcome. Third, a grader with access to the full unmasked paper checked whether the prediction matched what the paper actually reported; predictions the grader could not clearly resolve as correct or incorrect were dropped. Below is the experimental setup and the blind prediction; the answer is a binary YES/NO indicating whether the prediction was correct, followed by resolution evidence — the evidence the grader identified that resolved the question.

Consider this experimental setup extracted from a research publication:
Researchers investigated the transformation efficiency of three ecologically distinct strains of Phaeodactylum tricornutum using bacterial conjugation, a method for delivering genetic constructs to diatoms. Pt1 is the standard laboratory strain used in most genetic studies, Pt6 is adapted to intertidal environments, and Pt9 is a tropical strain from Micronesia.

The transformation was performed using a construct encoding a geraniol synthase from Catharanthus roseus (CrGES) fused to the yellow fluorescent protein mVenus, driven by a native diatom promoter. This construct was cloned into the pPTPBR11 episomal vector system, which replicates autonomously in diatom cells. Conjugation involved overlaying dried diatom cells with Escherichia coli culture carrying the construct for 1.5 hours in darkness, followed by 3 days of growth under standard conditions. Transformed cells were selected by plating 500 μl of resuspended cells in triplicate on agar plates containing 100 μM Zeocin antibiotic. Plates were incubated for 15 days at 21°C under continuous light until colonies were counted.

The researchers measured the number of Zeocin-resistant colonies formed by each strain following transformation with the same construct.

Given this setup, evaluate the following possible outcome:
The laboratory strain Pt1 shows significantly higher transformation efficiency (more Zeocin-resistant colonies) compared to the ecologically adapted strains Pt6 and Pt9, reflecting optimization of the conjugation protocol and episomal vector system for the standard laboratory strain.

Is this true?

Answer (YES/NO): NO